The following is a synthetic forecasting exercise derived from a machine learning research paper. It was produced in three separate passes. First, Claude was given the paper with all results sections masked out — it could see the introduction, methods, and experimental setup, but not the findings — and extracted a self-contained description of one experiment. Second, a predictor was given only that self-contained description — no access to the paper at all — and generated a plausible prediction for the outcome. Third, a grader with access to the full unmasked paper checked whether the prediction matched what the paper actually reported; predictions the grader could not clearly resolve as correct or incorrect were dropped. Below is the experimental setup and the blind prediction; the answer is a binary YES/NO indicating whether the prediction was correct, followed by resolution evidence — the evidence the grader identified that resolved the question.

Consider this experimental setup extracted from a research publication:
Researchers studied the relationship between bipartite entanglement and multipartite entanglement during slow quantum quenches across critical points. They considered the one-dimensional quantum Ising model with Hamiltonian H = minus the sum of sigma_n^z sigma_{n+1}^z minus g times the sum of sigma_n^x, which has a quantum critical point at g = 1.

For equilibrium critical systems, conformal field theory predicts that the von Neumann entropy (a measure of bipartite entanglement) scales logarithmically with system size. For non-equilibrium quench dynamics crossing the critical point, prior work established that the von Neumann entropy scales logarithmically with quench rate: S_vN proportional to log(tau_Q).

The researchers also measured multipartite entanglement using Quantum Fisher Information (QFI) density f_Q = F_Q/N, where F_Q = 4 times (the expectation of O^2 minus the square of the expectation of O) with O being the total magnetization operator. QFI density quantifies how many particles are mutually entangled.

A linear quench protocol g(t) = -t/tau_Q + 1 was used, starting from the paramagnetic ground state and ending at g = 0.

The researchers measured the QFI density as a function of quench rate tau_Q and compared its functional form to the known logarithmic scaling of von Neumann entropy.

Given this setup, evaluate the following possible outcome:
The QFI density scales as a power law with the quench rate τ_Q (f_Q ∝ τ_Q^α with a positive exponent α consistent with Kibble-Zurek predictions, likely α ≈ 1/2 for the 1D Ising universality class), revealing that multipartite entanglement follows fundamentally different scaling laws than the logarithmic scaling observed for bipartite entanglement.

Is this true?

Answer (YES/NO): YES